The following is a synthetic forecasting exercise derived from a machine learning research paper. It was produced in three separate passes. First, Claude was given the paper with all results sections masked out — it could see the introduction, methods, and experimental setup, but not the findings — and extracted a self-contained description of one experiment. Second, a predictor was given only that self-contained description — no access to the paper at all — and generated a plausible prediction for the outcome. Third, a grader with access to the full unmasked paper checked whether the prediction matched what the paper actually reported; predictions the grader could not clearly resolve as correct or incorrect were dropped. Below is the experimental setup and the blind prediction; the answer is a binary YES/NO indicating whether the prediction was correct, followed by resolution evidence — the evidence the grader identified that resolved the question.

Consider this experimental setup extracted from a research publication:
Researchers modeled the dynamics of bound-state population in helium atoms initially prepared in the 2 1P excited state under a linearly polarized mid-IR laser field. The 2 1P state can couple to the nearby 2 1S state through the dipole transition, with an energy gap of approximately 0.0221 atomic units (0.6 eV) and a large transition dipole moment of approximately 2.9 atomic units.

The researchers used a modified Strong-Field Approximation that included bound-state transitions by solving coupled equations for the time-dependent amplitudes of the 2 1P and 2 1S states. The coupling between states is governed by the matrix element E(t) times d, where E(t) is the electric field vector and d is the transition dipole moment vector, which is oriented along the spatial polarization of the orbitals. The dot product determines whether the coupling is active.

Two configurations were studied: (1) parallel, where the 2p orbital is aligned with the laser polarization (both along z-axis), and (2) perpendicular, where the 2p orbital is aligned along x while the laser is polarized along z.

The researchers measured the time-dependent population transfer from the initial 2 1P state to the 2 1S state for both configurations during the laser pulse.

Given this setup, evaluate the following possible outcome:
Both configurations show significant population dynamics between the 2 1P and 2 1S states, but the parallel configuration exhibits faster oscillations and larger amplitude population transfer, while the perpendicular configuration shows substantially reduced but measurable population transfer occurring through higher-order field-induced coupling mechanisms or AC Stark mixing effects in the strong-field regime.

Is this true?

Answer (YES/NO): NO